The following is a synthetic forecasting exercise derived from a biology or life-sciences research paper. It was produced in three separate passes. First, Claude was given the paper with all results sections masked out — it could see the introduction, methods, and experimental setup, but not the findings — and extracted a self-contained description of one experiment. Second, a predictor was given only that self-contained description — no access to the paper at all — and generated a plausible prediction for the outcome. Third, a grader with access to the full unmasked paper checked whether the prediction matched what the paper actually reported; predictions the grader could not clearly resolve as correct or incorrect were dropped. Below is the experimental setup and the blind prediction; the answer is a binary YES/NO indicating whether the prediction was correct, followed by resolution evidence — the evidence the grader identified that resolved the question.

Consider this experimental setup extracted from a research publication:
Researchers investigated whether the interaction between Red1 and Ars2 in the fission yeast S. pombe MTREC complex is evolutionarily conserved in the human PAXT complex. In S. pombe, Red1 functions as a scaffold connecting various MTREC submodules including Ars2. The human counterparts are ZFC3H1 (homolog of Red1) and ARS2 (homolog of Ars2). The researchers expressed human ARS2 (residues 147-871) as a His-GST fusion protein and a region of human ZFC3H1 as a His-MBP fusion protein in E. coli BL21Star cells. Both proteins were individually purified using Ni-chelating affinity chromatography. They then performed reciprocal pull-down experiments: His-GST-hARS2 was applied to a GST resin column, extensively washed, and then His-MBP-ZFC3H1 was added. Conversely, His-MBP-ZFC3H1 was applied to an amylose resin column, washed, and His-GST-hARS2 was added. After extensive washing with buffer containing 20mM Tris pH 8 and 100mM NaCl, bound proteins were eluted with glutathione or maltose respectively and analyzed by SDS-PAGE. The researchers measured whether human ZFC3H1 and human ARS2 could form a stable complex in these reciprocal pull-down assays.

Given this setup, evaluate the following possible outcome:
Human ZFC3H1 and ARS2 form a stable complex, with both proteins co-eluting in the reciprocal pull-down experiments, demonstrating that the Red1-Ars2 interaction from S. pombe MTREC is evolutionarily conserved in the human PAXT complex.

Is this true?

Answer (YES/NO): YES